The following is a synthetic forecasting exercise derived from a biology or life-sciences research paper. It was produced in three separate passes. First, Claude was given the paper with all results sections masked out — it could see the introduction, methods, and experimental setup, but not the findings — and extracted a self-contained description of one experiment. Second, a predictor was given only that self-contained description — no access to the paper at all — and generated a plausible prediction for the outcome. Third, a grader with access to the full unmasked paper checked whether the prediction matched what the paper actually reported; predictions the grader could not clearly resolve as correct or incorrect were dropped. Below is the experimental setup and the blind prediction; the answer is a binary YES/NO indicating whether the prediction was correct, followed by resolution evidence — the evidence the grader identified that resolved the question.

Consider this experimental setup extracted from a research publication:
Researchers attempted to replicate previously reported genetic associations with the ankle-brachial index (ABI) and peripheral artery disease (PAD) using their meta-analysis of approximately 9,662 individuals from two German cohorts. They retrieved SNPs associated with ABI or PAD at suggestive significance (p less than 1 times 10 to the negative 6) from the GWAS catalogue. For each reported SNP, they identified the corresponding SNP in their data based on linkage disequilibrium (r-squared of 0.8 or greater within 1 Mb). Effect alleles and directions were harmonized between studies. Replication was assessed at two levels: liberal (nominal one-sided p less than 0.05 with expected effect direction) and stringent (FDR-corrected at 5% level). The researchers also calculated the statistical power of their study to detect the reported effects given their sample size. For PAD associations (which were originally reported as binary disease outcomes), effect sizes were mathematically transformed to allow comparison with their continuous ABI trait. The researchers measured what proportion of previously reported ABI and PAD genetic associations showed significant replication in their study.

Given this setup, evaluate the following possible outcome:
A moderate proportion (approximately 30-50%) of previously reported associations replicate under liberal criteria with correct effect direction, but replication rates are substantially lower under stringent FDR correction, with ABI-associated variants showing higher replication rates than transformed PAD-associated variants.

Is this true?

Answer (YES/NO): NO